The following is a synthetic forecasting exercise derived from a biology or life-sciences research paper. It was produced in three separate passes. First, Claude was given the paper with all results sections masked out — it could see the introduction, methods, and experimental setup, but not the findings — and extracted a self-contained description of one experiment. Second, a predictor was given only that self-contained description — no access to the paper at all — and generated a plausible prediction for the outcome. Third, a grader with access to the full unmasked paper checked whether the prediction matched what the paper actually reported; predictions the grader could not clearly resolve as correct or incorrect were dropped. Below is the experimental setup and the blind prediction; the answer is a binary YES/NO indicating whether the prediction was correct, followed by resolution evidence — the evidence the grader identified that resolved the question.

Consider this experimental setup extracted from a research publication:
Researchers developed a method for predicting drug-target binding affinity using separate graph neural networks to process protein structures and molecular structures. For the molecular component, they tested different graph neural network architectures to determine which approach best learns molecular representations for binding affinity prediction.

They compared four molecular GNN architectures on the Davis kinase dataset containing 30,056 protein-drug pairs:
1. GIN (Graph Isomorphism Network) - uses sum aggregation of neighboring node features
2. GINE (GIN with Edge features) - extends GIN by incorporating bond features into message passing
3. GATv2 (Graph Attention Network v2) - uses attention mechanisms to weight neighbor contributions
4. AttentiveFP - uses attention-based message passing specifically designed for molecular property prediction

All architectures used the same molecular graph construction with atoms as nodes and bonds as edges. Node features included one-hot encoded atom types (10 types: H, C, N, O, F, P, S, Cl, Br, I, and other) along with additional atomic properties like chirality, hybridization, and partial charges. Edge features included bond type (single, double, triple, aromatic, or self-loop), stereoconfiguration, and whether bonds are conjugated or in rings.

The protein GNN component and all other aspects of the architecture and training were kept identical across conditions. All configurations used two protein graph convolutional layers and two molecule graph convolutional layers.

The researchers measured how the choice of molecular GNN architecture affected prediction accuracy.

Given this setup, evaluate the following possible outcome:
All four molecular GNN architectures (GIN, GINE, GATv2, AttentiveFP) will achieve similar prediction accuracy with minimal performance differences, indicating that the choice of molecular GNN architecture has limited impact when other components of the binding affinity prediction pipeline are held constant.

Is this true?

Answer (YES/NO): NO